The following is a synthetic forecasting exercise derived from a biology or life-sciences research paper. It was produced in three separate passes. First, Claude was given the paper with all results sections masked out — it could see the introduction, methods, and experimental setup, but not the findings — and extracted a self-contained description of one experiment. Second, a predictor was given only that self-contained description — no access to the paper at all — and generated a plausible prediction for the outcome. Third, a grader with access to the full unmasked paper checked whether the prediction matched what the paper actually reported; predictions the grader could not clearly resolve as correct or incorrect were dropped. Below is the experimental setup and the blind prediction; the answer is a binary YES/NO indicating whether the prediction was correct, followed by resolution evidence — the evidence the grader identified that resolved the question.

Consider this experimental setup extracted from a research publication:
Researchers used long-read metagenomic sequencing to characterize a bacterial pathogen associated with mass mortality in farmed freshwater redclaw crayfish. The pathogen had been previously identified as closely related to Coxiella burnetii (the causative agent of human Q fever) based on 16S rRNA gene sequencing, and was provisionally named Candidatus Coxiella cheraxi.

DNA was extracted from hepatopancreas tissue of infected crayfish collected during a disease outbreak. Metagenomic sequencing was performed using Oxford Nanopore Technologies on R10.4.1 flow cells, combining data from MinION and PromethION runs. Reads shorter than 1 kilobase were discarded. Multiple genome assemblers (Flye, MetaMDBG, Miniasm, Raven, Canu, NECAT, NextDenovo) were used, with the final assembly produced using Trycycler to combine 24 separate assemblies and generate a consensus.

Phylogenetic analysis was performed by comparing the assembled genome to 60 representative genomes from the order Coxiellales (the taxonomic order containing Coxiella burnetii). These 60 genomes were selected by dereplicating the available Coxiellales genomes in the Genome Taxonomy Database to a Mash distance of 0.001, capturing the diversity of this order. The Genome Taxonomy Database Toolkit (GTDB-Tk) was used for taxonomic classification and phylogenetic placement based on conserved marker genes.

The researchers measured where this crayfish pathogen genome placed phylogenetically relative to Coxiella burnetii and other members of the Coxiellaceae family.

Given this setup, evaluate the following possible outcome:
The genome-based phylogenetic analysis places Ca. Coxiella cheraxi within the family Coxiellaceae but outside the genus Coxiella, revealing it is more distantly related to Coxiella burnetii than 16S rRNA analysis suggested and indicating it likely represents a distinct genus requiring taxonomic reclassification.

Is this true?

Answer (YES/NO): YES